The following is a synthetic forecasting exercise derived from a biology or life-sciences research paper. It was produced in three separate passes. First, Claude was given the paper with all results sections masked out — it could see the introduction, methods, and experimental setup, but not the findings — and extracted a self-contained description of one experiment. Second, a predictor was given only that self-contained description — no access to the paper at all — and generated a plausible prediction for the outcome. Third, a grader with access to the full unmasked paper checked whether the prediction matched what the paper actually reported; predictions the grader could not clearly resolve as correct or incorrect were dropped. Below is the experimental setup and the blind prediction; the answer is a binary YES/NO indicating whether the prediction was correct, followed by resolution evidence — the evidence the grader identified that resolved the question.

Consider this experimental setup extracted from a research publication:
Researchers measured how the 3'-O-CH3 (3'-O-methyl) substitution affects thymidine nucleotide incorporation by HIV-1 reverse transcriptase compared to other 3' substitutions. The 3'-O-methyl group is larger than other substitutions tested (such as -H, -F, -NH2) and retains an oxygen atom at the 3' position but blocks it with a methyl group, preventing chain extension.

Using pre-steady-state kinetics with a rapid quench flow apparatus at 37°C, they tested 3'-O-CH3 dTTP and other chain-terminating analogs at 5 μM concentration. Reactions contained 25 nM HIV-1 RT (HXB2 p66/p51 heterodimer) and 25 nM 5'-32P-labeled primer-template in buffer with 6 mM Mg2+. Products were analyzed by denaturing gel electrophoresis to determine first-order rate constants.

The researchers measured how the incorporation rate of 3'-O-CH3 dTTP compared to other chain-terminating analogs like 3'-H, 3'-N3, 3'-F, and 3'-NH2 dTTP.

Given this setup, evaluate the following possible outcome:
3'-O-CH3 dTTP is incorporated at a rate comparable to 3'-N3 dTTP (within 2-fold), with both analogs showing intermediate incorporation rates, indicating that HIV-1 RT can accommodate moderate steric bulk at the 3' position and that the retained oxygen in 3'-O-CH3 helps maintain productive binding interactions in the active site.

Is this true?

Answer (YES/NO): NO